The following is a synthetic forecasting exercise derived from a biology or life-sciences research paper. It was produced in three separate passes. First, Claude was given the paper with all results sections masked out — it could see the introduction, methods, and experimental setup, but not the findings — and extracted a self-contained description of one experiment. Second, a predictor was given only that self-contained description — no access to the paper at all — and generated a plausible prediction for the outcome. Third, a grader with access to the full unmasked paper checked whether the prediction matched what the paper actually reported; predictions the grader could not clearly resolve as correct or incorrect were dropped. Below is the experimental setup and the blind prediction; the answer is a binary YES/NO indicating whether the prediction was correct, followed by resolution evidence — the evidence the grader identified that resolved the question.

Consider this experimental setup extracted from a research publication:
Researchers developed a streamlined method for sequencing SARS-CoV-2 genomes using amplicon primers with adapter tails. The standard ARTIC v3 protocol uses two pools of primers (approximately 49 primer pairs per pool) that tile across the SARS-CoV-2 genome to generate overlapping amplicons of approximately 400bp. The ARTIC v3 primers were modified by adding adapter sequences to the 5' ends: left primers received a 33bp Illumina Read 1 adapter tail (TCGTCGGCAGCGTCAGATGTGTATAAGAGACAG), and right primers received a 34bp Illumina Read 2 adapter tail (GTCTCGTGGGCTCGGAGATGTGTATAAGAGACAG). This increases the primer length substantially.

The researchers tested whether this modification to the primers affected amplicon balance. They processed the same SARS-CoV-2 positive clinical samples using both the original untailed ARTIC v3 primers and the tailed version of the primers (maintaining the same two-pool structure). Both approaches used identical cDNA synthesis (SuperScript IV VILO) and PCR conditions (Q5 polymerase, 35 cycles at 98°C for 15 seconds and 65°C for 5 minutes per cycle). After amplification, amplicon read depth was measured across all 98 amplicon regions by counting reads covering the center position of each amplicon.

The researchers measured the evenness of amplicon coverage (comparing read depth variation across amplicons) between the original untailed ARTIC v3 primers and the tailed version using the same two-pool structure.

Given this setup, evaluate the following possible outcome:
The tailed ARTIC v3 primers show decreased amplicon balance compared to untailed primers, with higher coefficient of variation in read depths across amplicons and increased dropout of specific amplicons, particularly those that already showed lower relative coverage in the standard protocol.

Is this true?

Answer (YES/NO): YES